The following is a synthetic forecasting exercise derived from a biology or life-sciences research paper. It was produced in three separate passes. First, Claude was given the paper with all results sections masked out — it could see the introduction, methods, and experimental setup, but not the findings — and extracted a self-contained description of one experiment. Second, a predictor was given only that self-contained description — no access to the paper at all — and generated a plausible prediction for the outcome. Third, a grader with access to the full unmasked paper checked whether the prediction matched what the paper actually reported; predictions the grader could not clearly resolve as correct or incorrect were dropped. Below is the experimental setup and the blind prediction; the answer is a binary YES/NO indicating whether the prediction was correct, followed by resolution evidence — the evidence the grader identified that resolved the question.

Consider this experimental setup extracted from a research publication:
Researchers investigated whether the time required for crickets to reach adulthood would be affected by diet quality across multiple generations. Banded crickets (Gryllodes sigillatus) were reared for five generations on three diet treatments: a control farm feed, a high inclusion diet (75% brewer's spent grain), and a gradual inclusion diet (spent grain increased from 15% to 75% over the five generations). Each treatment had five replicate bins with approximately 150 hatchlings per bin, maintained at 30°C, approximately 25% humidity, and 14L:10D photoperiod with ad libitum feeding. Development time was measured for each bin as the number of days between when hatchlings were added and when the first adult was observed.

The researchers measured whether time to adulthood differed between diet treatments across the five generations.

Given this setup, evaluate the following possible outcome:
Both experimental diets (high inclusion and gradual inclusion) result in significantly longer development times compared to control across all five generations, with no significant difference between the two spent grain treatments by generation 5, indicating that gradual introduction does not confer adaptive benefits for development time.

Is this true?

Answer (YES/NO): NO